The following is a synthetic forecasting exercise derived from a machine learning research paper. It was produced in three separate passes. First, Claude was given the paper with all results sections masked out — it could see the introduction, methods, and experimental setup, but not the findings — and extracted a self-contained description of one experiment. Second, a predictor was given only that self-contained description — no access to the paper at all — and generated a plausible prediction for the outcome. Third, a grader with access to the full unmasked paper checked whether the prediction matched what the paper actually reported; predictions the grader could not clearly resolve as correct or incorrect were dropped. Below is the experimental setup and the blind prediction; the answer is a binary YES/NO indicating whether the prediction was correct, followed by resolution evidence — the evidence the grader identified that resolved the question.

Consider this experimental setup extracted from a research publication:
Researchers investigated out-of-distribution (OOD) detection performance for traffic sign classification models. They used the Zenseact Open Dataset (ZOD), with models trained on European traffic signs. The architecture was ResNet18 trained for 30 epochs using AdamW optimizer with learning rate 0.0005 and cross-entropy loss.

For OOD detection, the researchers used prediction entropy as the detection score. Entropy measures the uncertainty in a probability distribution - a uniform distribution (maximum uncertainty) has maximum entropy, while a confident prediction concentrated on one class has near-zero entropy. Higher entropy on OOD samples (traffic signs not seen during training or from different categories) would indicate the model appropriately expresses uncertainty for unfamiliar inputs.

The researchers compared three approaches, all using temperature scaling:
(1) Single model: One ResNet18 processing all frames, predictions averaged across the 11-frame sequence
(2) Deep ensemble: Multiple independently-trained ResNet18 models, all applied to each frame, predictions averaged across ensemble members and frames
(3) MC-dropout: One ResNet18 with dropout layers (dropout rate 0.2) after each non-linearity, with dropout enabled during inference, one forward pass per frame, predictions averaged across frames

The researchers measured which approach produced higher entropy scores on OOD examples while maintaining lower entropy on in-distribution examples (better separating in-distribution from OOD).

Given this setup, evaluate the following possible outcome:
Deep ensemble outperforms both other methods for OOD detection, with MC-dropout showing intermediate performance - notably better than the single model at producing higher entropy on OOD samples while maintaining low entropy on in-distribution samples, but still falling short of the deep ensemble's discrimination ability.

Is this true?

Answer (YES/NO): NO